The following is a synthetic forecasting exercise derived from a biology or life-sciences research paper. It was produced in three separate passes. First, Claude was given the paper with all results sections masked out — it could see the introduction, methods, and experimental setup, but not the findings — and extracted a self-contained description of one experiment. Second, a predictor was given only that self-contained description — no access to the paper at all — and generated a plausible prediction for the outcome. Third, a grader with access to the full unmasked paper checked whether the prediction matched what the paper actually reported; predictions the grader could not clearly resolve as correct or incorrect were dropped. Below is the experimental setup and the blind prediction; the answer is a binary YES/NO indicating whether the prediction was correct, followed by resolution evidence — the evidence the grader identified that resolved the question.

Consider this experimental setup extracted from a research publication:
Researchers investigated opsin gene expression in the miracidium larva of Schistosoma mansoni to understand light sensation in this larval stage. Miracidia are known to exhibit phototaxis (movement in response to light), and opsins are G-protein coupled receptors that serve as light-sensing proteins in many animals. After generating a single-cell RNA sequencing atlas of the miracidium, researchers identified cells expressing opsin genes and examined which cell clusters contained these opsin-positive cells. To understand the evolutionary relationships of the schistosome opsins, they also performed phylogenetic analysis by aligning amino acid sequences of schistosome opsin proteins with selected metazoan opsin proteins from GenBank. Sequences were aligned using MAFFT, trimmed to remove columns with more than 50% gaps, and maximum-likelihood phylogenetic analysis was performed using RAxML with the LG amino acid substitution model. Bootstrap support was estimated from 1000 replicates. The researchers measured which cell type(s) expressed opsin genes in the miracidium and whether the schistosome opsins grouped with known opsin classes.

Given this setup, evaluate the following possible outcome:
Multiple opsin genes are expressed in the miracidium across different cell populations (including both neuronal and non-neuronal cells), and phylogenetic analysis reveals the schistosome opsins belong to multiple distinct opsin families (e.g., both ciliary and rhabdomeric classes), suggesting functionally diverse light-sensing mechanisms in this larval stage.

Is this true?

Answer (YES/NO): NO